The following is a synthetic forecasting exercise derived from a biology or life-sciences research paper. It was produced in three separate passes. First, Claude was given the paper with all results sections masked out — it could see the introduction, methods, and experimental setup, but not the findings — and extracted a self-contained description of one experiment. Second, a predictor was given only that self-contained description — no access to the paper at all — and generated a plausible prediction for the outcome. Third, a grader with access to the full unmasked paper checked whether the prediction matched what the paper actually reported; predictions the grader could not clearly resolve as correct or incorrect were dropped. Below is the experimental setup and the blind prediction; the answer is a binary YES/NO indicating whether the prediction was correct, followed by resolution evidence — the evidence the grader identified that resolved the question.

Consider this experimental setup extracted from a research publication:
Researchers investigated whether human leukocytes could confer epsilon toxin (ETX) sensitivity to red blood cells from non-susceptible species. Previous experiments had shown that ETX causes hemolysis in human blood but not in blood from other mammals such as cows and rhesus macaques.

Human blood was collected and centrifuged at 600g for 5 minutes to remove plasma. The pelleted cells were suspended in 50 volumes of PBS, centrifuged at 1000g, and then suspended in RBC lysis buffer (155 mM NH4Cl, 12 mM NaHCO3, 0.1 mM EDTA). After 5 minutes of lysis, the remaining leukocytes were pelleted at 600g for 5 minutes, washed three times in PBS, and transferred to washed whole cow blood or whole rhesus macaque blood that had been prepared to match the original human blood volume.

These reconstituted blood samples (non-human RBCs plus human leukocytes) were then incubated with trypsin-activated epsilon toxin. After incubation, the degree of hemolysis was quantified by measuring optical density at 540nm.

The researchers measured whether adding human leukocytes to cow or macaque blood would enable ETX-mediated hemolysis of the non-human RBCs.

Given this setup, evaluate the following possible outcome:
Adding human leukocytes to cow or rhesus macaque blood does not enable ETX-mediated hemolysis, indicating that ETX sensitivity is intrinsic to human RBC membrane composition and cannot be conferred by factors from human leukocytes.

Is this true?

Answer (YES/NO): YES